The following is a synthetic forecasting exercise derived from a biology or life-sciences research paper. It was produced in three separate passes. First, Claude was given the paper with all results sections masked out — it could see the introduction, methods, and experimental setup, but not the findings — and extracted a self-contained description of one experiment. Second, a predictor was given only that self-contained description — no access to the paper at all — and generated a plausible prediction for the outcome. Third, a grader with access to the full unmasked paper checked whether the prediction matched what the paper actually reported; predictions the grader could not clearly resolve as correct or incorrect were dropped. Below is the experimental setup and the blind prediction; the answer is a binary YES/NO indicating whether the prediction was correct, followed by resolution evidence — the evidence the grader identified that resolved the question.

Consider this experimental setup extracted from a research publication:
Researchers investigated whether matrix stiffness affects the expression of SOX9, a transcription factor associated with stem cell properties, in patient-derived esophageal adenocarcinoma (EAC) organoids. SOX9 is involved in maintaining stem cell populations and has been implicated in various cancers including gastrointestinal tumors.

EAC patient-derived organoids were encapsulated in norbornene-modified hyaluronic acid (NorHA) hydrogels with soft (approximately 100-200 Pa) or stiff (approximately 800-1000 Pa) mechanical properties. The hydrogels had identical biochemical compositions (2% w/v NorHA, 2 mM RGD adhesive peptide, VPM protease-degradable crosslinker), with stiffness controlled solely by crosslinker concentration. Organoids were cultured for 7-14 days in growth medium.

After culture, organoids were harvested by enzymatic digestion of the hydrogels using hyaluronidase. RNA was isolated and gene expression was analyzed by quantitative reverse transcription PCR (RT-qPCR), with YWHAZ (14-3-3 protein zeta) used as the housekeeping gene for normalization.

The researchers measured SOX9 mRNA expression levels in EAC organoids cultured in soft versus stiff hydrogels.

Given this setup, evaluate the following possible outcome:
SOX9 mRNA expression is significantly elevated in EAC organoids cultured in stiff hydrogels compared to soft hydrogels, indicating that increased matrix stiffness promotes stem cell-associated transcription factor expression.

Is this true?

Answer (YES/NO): YES